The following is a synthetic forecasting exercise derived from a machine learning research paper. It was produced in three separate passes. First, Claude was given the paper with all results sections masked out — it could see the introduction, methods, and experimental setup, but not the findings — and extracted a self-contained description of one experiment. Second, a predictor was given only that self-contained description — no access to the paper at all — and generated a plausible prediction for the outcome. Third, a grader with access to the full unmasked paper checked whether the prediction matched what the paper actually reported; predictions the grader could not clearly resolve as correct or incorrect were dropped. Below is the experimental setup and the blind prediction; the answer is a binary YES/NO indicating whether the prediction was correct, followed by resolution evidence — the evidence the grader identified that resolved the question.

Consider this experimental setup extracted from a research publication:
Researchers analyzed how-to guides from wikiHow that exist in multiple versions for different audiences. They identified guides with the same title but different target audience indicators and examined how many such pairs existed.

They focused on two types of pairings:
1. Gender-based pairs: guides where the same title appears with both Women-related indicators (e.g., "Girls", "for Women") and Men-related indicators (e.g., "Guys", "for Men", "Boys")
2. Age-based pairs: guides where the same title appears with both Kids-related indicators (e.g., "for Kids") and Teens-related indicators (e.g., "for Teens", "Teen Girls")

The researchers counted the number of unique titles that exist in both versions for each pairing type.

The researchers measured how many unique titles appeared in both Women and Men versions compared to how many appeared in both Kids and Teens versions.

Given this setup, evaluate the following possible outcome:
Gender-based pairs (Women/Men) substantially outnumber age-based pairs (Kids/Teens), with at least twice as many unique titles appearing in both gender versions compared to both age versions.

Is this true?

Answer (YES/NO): YES